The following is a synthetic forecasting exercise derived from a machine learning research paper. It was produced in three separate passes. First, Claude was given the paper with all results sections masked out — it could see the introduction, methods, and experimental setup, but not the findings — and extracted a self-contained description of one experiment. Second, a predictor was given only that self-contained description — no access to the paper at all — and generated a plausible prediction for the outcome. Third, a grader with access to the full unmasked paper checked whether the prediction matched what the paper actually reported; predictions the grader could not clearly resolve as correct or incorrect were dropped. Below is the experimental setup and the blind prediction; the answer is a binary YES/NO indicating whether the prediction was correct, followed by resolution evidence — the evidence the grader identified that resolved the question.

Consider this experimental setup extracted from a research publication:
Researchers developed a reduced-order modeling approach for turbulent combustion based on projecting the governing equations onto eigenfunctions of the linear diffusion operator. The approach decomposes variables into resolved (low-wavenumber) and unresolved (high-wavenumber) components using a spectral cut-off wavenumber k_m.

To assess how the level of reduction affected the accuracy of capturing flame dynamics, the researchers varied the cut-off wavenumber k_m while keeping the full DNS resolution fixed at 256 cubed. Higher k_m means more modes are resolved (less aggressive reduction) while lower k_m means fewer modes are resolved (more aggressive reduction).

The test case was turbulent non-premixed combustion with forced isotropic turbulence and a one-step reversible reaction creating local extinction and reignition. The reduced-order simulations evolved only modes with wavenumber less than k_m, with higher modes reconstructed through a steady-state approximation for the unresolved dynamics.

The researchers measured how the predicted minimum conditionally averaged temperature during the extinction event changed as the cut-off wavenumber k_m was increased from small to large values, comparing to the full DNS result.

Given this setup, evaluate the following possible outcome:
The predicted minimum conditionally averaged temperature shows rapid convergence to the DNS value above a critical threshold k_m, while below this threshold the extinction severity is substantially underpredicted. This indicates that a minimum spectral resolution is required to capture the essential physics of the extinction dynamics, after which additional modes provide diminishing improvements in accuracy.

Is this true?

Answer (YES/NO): NO